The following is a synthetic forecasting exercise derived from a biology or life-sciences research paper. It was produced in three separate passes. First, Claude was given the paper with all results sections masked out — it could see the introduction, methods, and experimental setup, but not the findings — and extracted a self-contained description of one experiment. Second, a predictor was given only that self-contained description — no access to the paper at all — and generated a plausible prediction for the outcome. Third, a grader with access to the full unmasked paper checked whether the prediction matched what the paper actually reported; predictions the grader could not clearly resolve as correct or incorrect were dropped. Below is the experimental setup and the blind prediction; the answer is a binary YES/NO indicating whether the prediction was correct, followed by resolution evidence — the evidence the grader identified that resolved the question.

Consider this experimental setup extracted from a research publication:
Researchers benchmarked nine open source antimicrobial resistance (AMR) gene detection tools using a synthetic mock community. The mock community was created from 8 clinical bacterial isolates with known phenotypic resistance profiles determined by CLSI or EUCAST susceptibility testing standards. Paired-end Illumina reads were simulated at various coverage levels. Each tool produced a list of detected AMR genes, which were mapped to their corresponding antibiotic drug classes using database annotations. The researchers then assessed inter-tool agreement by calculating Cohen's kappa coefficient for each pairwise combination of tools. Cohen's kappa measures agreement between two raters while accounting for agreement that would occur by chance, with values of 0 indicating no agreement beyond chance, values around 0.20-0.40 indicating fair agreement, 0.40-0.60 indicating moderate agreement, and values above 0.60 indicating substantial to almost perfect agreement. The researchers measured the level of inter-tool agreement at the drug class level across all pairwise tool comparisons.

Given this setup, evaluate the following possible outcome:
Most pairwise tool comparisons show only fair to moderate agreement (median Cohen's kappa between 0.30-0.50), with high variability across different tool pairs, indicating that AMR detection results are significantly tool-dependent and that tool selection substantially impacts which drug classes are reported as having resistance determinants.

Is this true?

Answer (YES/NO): NO